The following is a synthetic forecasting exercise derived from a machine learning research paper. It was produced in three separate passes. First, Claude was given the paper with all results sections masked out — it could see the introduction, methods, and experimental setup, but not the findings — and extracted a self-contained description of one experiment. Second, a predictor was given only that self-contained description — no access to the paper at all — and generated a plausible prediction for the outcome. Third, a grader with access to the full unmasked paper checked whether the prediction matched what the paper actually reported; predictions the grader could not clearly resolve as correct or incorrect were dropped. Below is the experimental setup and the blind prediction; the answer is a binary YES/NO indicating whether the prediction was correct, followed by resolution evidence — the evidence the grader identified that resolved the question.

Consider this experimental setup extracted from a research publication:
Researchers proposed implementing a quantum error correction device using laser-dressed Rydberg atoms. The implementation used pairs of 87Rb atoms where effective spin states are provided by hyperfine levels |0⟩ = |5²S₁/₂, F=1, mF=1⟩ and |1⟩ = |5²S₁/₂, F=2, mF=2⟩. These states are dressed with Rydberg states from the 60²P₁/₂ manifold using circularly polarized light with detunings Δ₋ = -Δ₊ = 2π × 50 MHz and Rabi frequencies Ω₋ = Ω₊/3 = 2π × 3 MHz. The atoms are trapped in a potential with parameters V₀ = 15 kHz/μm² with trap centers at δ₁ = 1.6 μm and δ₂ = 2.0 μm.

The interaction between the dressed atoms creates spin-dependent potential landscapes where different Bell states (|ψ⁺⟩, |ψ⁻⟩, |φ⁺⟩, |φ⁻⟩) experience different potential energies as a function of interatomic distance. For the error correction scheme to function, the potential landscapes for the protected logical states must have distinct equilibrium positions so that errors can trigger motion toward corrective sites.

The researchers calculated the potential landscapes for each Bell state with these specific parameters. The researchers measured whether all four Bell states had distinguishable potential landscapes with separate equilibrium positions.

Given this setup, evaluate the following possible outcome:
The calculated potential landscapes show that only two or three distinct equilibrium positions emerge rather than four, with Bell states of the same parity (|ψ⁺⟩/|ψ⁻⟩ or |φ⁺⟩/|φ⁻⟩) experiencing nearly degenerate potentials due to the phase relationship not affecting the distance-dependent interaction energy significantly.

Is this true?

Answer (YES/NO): NO